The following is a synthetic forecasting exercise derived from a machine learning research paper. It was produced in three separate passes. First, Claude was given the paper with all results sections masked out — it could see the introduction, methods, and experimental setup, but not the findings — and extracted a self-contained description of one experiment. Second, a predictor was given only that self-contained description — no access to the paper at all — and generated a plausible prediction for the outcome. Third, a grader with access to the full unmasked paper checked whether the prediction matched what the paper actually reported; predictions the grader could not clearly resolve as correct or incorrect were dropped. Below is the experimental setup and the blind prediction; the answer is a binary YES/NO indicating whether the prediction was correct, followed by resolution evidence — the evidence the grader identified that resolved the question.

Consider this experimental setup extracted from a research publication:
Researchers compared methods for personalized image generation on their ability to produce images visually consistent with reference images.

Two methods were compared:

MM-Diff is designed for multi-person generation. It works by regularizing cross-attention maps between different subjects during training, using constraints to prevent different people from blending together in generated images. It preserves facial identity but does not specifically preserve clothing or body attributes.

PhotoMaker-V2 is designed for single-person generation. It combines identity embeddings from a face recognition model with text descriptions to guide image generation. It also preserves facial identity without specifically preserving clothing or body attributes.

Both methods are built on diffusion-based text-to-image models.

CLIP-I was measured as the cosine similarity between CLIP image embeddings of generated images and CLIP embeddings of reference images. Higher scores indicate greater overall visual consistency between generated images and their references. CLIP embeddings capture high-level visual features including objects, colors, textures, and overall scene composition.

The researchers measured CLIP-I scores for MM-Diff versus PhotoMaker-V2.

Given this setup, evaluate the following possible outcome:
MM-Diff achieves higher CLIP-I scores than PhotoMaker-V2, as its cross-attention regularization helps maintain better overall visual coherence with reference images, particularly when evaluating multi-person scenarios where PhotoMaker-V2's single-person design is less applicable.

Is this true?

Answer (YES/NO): YES